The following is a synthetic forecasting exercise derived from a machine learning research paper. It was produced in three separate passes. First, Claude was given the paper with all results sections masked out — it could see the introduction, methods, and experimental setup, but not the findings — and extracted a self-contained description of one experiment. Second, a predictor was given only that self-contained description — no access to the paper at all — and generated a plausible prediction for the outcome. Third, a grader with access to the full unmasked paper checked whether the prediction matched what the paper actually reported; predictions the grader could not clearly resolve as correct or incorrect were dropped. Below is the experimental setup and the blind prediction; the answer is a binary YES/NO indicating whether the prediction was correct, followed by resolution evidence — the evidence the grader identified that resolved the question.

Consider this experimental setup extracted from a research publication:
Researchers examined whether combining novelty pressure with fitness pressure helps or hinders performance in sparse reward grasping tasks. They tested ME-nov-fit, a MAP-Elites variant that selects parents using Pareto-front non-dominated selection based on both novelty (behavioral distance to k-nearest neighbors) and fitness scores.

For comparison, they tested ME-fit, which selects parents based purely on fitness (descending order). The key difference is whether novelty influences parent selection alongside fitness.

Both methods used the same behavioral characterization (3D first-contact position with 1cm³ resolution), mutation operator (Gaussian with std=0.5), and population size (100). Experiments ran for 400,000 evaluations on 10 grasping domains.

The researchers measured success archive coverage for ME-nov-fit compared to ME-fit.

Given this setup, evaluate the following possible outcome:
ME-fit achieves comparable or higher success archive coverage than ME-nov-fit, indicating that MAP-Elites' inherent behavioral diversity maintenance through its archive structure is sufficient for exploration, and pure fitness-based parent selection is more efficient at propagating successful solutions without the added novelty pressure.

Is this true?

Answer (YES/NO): YES